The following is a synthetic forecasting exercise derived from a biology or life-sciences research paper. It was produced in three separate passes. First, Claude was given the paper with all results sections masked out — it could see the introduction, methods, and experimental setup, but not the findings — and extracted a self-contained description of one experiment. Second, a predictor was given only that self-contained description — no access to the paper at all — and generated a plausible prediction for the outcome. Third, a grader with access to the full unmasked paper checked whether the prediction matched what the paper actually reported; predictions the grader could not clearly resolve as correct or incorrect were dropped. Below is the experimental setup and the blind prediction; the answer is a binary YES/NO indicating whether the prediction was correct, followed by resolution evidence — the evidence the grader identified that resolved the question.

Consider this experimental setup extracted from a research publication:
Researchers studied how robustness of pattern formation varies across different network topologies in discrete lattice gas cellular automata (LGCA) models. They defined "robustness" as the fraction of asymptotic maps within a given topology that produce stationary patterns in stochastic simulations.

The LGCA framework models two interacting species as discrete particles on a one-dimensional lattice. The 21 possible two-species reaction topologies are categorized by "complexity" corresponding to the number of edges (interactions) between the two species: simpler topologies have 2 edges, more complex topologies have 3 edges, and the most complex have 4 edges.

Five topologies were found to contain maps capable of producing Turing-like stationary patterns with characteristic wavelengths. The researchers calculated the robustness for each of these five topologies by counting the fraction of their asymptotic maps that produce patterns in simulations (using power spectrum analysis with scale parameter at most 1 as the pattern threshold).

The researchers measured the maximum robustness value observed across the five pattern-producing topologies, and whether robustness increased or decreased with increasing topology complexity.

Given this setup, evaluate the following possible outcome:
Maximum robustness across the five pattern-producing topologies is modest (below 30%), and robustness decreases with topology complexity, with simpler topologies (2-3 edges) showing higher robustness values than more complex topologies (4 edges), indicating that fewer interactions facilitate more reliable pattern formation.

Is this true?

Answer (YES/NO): YES